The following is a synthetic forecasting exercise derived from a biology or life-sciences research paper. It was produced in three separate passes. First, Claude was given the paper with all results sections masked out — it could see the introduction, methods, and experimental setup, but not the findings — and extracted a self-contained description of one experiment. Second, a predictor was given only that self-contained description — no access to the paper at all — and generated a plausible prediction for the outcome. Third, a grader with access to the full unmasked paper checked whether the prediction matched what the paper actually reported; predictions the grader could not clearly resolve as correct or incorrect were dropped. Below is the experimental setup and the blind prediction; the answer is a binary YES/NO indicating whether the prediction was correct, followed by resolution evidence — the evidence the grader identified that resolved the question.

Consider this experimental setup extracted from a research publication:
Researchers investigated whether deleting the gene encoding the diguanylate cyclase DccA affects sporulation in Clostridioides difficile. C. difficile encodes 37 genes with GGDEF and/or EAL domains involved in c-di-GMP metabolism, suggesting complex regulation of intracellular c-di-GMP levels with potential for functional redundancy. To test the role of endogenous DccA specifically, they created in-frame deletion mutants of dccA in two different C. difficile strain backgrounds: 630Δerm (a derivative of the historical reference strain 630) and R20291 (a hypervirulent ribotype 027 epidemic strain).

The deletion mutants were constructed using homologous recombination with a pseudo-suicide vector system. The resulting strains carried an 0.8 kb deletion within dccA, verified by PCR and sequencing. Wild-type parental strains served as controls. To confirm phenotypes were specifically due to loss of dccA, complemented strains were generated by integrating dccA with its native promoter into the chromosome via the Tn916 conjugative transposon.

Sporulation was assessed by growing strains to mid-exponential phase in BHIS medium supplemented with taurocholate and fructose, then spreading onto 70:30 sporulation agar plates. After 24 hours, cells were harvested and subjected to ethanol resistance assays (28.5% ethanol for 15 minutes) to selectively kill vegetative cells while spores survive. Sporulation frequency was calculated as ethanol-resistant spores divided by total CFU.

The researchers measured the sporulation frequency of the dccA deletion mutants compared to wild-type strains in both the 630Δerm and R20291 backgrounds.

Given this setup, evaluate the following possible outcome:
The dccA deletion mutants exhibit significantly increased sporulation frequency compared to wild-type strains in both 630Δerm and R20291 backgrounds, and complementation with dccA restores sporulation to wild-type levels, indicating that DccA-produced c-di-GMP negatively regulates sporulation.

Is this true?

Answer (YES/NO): NO